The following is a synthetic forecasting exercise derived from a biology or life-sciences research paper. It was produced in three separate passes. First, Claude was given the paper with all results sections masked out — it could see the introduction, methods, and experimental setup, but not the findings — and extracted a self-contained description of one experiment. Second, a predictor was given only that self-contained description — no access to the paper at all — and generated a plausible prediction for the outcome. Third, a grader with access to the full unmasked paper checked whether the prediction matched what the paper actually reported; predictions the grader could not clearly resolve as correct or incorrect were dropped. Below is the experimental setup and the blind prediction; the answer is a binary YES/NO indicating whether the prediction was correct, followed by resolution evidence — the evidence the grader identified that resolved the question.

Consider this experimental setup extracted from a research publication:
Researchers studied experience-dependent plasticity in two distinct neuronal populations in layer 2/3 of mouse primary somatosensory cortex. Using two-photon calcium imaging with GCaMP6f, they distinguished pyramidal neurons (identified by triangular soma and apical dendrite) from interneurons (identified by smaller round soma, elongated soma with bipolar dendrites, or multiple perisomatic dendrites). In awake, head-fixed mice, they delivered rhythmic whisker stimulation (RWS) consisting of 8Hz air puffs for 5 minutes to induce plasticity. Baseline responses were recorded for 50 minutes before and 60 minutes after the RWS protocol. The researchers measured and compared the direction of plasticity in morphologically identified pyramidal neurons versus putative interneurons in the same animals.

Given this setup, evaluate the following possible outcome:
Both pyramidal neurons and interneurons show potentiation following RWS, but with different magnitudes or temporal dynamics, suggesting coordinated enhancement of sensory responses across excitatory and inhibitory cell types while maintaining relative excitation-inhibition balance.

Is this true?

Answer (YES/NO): NO